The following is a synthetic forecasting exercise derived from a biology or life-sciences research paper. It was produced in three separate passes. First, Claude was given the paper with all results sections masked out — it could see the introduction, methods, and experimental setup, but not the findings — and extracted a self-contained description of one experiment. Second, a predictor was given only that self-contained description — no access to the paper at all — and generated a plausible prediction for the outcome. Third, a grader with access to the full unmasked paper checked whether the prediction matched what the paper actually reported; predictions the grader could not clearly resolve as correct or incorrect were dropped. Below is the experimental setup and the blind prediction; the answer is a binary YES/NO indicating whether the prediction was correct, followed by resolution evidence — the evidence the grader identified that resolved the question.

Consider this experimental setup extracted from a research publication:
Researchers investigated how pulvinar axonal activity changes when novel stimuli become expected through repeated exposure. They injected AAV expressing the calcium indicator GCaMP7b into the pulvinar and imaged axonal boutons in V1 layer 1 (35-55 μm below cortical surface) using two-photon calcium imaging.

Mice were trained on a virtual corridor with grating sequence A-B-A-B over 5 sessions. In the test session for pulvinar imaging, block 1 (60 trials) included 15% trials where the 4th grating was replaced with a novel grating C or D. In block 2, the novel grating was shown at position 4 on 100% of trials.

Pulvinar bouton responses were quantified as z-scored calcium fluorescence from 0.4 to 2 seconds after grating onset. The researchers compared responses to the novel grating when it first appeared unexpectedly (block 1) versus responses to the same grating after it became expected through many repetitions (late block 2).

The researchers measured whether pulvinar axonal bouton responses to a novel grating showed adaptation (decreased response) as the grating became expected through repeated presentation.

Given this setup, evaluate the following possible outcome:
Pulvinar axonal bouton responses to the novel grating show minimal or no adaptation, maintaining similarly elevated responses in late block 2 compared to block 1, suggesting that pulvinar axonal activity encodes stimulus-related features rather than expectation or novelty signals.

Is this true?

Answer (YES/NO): NO